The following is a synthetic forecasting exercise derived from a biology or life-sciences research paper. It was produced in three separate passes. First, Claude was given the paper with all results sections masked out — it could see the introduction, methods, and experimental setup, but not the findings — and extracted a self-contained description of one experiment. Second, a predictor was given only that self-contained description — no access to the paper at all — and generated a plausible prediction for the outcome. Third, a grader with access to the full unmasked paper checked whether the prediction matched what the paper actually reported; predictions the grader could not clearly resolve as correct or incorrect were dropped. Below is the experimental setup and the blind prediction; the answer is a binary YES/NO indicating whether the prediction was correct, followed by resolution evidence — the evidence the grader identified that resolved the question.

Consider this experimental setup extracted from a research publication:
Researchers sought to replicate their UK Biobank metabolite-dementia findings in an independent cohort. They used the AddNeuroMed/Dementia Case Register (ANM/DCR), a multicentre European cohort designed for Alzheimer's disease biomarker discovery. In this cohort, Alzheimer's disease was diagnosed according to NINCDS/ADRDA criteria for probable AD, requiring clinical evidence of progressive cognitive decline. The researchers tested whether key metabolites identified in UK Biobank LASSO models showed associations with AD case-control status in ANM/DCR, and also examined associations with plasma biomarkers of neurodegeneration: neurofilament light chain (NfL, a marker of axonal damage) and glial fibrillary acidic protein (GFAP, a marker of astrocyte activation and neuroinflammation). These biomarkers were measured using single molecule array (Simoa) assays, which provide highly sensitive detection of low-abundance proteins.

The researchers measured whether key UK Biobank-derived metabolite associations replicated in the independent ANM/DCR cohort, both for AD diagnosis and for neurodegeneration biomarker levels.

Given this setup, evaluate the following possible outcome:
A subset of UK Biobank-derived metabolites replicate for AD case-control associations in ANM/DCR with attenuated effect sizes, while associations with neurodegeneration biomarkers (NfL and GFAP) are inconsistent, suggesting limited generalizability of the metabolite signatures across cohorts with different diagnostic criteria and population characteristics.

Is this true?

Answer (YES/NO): NO